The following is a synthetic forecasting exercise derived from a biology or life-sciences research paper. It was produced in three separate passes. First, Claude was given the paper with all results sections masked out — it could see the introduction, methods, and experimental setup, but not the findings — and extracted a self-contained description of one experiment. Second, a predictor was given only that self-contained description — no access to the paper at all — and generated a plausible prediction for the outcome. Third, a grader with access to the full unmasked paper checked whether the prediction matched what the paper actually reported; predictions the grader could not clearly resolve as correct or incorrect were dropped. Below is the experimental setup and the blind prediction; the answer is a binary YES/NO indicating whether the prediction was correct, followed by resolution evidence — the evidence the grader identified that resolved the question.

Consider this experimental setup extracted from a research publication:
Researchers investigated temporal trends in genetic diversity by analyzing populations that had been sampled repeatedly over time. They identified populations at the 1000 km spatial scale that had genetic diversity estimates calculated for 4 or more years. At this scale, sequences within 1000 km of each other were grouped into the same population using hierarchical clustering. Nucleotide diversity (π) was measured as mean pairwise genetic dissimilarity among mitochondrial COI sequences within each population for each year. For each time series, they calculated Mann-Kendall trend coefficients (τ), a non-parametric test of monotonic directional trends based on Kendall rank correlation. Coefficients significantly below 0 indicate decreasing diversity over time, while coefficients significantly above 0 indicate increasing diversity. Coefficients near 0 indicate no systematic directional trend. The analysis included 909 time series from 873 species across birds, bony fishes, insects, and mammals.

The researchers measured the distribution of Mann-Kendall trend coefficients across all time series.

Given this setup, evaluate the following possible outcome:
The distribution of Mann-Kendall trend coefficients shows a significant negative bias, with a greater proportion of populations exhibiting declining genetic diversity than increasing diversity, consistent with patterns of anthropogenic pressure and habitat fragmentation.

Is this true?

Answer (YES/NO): NO